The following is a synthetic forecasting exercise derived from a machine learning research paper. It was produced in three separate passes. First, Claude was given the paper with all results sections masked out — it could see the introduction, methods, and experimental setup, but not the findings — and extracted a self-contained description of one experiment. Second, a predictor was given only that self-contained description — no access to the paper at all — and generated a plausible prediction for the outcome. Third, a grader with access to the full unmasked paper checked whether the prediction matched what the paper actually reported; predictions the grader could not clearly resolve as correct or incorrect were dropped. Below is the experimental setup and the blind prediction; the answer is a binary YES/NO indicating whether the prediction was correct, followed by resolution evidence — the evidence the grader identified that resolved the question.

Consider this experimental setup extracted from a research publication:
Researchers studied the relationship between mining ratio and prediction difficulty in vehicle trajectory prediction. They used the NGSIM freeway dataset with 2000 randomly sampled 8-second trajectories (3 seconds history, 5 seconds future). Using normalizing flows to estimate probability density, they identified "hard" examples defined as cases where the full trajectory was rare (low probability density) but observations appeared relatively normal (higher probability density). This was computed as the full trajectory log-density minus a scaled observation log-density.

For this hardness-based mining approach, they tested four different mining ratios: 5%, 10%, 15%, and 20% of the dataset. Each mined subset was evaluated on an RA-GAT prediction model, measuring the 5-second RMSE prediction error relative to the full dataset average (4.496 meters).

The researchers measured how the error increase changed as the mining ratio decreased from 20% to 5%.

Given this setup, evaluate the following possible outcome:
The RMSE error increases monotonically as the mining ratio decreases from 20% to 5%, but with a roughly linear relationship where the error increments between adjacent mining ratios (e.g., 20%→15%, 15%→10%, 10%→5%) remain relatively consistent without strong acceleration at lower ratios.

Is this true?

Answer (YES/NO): NO